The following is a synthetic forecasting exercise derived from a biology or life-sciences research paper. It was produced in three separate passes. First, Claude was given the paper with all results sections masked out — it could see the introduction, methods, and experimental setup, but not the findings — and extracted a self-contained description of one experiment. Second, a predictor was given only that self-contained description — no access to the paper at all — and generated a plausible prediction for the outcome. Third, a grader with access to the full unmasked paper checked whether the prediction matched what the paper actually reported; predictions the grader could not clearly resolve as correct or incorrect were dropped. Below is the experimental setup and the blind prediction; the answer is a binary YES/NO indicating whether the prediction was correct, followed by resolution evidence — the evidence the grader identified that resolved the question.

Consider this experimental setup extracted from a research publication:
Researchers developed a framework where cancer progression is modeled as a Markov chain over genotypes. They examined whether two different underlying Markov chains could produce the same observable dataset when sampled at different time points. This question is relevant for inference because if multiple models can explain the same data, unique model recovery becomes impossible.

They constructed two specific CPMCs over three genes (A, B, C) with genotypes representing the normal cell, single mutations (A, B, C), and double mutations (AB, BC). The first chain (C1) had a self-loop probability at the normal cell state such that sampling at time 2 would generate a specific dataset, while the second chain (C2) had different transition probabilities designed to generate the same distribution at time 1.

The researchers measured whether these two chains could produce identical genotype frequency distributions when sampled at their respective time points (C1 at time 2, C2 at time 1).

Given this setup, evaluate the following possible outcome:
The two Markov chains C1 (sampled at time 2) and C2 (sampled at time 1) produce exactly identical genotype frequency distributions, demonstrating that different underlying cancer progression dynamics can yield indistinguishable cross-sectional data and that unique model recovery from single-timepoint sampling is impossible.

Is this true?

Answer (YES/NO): YES